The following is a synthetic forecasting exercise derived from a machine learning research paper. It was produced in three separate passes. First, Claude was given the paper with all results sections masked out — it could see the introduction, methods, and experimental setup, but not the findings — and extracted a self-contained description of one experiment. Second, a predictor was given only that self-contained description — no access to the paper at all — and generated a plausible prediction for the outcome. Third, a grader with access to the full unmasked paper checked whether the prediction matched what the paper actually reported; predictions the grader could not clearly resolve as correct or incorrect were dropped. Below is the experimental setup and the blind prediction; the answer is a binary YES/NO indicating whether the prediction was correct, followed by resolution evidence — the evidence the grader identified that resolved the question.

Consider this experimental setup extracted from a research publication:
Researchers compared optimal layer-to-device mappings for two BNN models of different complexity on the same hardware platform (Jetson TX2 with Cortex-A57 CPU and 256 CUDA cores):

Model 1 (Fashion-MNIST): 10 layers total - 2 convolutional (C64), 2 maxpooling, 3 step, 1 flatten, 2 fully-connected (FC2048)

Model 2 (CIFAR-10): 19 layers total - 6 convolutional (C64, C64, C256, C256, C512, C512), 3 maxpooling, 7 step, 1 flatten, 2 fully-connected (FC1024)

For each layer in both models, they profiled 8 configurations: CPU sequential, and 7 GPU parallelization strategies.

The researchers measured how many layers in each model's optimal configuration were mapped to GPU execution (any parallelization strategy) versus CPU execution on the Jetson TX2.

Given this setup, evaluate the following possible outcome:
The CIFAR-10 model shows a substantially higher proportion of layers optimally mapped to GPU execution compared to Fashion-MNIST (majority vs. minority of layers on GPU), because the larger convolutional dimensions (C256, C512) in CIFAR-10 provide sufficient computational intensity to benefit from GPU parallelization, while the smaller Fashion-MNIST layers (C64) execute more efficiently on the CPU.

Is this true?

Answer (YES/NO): NO